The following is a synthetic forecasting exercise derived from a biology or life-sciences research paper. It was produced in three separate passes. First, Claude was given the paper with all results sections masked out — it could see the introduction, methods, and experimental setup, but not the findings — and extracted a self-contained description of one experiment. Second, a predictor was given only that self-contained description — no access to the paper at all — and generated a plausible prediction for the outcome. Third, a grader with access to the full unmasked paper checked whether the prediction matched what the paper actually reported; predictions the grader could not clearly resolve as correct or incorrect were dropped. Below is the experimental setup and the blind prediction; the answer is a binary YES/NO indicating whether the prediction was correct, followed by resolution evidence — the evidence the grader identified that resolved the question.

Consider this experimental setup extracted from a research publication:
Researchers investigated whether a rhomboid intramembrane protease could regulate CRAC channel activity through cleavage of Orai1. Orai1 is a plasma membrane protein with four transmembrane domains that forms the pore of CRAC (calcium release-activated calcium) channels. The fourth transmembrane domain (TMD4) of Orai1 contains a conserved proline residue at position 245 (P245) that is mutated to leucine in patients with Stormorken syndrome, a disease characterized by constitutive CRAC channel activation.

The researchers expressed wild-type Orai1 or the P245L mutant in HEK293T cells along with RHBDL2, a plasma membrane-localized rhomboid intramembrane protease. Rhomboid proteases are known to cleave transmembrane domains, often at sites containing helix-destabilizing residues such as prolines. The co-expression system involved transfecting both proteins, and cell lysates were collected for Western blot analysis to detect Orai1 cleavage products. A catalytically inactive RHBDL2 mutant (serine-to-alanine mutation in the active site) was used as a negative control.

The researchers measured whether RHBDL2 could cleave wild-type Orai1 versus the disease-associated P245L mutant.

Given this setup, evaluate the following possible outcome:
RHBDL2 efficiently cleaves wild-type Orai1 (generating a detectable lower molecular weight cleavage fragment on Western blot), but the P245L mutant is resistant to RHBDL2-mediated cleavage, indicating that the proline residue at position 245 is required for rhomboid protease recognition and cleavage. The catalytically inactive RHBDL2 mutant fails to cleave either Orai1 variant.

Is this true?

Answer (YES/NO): YES